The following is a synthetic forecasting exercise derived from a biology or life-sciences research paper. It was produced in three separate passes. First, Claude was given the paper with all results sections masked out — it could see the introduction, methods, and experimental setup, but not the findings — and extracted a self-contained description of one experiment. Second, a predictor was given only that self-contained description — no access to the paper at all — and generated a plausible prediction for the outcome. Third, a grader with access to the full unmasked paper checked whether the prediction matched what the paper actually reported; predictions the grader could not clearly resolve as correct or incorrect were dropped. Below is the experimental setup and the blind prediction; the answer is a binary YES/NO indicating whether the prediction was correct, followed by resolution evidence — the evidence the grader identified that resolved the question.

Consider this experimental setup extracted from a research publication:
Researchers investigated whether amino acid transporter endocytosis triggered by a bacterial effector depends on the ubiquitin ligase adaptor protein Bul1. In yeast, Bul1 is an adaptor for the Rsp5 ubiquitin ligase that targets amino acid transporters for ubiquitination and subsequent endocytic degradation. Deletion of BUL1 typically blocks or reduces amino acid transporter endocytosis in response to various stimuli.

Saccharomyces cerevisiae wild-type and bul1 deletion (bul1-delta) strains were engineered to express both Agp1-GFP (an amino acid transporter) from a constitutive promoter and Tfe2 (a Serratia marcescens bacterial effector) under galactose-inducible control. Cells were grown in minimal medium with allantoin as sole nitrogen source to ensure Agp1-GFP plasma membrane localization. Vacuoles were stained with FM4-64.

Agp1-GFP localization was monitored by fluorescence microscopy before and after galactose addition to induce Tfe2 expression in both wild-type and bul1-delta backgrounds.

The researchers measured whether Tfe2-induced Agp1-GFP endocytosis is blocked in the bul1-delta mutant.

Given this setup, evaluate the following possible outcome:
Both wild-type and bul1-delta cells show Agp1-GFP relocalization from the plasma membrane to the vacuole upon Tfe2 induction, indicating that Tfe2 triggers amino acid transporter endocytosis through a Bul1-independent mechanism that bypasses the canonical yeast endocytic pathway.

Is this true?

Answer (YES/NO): NO